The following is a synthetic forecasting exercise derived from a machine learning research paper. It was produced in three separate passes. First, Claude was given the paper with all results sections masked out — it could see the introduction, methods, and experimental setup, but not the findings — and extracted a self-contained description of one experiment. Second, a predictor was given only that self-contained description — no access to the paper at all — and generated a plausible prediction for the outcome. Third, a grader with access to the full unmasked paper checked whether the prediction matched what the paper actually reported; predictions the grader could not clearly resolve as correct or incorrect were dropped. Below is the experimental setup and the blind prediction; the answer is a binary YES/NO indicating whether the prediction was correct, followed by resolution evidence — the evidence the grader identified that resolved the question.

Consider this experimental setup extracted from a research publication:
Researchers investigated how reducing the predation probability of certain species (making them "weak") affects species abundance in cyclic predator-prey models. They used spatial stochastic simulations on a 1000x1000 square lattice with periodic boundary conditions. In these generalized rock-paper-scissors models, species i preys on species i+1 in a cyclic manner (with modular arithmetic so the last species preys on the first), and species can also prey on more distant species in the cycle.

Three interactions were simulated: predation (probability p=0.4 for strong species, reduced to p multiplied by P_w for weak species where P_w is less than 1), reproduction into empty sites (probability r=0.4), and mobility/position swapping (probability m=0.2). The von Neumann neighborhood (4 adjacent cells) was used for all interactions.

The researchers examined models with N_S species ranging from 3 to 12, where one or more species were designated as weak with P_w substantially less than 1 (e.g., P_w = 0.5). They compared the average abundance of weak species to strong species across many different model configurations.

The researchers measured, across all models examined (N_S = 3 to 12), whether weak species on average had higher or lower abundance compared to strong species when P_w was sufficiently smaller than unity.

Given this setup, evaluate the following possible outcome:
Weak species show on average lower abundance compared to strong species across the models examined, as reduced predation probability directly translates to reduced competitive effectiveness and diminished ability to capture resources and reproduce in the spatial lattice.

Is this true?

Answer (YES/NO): NO